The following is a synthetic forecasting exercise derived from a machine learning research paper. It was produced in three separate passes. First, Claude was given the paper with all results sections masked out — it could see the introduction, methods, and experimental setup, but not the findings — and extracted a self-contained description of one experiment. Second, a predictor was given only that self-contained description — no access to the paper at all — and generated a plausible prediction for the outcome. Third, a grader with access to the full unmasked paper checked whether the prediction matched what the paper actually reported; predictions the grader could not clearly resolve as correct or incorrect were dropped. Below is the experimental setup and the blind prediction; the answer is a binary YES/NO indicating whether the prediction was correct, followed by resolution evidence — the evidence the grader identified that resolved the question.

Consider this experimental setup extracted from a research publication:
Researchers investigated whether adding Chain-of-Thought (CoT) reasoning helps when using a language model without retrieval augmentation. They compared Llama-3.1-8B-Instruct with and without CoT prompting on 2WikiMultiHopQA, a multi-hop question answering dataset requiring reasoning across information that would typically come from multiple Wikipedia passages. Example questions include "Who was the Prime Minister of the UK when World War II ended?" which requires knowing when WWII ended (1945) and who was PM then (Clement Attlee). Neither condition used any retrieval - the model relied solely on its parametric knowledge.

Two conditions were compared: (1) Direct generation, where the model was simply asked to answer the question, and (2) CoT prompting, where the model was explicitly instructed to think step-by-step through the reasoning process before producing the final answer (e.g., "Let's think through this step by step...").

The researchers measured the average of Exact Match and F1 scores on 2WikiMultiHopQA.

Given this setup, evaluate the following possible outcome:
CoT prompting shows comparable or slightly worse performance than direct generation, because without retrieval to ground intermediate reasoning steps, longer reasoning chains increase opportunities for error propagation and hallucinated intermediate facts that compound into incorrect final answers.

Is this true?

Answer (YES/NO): YES